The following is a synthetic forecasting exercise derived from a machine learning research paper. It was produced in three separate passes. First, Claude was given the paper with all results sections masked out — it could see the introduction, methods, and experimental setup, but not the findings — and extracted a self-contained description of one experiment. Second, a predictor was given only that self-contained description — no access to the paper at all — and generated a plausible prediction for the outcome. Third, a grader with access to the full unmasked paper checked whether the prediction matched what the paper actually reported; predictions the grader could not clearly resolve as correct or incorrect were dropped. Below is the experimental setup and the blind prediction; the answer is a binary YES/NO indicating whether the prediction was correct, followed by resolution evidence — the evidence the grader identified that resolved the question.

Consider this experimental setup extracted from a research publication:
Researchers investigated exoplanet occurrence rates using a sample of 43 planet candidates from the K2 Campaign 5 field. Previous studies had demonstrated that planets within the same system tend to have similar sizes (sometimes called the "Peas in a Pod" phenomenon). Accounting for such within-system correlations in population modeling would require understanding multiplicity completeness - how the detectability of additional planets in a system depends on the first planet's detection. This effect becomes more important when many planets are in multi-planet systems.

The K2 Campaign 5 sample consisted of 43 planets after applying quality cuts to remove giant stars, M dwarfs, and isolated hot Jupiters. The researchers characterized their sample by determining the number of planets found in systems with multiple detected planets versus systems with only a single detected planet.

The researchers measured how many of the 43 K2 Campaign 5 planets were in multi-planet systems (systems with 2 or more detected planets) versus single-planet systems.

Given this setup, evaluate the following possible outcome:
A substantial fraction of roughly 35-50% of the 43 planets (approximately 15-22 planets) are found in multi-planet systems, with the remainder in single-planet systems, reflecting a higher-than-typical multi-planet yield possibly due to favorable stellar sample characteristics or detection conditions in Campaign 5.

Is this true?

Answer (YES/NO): NO